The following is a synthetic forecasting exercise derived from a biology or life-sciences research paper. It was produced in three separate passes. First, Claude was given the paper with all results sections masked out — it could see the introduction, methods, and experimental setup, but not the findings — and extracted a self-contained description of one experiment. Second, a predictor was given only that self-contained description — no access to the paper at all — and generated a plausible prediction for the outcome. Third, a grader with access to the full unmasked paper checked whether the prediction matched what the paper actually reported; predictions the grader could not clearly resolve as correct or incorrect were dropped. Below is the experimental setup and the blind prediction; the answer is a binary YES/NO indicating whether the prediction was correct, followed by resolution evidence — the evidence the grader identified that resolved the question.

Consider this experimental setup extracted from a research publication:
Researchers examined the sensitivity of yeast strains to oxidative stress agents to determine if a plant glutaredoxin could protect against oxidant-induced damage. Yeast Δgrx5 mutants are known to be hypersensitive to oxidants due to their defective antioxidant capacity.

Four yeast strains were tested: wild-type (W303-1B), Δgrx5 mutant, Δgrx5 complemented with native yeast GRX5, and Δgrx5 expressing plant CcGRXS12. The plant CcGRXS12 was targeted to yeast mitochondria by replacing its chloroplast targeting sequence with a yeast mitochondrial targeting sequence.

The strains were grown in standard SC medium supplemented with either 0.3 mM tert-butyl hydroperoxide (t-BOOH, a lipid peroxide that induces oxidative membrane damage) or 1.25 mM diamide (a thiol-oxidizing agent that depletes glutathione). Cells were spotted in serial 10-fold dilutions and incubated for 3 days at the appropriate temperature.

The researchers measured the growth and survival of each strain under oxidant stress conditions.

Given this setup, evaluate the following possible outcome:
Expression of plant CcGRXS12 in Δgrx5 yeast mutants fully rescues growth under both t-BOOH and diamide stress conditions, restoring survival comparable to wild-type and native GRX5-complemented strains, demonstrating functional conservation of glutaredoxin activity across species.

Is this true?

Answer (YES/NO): NO